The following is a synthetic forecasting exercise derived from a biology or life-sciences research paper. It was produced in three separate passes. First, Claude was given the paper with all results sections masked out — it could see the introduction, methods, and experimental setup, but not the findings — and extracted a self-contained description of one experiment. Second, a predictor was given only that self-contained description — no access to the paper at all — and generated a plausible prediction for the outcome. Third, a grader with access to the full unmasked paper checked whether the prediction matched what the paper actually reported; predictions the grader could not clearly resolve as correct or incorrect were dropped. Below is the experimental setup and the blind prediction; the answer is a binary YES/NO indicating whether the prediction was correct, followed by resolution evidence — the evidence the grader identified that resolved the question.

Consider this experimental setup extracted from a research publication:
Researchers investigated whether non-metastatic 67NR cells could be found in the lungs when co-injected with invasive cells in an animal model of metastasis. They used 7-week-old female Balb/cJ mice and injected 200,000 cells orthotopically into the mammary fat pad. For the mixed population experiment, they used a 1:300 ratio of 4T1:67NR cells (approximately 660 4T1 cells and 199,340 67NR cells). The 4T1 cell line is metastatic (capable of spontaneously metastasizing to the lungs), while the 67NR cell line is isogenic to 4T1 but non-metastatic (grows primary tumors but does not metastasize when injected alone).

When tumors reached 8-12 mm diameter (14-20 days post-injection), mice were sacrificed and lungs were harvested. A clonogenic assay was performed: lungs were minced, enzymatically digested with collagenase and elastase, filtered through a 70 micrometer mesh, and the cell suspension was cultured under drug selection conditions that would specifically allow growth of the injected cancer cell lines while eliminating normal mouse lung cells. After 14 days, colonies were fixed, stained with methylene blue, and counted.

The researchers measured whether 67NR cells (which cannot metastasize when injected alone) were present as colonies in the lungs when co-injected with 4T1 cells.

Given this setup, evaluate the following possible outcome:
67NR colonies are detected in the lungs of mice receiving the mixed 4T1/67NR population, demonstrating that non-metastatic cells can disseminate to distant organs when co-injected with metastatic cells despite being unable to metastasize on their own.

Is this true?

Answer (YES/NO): NO